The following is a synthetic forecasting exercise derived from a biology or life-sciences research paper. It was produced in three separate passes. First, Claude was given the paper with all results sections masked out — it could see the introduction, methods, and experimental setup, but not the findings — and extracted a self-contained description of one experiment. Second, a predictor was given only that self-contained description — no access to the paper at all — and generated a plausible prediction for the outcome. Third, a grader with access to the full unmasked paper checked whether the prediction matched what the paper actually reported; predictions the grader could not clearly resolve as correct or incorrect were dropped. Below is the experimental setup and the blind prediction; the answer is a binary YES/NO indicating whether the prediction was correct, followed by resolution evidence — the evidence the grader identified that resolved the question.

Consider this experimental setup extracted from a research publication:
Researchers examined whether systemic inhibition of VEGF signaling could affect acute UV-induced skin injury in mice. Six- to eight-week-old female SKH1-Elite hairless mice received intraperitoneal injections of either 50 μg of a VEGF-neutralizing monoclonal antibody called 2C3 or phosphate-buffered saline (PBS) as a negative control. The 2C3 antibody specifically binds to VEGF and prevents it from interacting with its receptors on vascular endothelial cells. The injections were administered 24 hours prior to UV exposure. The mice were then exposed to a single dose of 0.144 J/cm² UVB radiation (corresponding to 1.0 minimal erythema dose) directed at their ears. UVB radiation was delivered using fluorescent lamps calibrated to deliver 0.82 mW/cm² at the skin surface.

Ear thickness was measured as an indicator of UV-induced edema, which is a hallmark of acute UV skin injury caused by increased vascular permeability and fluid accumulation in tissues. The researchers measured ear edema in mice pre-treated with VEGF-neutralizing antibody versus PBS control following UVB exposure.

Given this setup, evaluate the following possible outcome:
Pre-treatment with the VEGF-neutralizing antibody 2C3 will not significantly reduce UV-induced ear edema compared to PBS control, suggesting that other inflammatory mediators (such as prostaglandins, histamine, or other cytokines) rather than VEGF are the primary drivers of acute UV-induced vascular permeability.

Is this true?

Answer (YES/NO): NO